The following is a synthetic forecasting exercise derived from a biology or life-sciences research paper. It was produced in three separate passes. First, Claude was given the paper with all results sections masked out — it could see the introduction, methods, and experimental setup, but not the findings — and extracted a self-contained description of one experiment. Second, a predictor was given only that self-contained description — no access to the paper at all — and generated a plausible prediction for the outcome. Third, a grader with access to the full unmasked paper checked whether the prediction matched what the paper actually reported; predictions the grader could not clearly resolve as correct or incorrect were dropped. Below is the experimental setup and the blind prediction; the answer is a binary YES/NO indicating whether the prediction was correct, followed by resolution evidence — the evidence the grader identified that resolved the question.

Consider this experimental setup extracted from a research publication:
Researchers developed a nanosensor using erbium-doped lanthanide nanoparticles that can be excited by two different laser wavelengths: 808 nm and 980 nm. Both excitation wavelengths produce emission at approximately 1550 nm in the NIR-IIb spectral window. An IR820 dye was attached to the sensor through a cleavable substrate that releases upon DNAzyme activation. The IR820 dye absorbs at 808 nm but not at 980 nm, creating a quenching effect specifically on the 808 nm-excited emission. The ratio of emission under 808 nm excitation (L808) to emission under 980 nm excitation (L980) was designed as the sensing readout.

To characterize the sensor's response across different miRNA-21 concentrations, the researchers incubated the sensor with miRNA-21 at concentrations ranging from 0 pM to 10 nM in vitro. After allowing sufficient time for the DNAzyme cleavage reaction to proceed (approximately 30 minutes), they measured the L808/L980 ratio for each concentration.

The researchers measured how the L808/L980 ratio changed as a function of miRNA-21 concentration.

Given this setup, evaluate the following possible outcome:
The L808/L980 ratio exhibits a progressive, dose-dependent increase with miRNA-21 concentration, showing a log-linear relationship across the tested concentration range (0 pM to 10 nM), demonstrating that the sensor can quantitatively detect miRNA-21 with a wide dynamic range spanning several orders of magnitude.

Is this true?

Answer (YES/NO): NO